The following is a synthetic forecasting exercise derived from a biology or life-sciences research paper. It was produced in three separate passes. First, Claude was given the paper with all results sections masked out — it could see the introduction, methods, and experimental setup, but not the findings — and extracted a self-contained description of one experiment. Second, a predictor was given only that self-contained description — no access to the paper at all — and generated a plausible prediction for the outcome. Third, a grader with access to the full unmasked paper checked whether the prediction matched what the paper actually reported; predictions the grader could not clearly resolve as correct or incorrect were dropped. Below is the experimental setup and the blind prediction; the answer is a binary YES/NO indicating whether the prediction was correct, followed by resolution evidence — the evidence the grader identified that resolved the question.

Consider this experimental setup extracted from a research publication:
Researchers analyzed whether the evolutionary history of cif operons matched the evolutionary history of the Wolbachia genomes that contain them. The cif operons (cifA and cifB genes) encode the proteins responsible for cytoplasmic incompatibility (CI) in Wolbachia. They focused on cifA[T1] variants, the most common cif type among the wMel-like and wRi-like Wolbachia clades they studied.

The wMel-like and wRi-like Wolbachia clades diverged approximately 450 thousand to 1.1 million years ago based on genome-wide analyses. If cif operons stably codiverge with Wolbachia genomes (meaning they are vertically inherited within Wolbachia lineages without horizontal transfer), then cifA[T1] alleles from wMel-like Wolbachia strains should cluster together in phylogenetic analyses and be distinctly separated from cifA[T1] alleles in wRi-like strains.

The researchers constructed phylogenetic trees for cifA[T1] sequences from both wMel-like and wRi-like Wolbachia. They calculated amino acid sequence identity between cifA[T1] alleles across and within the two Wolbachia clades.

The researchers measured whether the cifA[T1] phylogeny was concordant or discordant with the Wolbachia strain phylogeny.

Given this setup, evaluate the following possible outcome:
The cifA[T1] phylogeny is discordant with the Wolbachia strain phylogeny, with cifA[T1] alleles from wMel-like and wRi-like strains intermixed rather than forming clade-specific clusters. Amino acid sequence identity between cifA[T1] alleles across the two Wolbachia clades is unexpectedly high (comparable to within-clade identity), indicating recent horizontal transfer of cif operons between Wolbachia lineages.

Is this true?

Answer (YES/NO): YES